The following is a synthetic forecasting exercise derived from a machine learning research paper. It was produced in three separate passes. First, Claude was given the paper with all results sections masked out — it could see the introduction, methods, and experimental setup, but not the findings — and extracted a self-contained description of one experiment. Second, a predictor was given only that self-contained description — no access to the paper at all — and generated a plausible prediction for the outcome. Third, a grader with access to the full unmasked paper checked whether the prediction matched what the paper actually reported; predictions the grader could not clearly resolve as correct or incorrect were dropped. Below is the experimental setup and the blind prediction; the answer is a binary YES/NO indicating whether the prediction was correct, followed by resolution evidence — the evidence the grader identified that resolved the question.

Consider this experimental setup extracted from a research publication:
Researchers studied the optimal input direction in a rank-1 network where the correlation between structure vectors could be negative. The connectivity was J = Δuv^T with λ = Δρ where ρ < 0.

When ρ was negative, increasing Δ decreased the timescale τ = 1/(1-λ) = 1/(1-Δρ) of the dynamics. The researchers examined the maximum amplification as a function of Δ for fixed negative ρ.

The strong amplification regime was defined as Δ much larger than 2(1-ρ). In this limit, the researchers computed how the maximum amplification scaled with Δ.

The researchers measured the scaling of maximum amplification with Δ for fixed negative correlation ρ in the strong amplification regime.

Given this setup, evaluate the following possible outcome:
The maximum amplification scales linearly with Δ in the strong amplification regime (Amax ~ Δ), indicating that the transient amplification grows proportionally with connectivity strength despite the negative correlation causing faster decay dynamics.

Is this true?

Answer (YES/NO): NO